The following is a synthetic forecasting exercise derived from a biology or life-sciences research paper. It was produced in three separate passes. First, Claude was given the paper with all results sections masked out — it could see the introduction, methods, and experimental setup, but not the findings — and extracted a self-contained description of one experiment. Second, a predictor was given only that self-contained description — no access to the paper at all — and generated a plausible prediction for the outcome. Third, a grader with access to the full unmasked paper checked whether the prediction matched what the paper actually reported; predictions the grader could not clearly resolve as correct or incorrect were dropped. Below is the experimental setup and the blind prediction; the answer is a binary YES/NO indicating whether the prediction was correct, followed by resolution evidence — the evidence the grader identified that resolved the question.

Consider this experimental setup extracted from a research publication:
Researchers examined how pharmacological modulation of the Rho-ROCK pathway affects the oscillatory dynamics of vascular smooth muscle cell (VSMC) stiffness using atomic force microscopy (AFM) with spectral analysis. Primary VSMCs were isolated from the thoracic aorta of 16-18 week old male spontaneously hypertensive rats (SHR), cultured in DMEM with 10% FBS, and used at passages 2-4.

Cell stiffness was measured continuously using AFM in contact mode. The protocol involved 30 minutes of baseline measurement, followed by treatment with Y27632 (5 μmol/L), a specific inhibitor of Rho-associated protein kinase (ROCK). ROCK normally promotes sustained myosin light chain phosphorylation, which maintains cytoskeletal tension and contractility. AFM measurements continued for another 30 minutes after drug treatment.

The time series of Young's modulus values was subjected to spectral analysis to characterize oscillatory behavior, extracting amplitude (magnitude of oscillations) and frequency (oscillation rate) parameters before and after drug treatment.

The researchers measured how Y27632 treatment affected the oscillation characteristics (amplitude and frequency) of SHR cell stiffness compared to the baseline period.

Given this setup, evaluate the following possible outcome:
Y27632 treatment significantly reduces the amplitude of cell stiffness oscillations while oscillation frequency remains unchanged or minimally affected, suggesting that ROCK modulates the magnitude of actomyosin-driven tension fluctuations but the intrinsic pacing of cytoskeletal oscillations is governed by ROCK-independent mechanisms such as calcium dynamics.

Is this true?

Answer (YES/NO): NO